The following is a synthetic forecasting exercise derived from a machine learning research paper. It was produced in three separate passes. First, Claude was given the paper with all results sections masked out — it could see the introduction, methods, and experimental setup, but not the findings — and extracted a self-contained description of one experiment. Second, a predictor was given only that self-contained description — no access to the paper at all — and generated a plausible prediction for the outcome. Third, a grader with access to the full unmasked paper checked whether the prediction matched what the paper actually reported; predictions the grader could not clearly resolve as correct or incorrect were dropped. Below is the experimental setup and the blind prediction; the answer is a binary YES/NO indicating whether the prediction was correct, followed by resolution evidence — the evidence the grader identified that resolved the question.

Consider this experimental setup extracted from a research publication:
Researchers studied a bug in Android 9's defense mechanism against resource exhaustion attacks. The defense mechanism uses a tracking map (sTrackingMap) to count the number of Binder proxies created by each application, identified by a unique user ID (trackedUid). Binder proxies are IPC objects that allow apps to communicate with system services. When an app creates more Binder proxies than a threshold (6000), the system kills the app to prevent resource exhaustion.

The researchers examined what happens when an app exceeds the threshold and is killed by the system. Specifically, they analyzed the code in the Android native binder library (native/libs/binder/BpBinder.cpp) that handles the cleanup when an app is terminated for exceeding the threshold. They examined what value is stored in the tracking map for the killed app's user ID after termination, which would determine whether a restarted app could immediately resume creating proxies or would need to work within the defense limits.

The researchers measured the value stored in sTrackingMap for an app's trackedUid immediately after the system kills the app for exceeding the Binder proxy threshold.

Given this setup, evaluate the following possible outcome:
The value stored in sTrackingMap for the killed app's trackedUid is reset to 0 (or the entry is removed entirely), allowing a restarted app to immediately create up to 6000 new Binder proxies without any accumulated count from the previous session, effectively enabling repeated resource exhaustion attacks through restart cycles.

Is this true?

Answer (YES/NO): NO